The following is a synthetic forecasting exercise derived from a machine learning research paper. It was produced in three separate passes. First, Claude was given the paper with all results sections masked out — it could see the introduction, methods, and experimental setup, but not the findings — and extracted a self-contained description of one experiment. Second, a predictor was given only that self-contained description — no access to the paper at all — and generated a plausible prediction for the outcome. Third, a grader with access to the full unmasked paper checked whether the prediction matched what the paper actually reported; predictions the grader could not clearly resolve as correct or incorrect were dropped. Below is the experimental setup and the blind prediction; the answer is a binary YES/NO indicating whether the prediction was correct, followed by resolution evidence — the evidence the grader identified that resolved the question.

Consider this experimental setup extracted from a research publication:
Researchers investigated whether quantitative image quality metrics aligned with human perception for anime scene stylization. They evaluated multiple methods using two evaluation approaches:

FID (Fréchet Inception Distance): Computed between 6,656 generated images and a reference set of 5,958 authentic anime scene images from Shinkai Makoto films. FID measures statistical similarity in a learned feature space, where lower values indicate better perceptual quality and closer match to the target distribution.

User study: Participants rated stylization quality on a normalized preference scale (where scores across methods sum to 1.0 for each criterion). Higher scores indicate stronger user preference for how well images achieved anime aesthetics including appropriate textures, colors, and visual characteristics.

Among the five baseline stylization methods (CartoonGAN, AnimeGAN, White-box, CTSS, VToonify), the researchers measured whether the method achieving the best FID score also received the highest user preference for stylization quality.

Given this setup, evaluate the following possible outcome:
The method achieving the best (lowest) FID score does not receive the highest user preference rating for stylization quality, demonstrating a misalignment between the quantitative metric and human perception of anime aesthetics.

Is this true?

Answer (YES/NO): NO